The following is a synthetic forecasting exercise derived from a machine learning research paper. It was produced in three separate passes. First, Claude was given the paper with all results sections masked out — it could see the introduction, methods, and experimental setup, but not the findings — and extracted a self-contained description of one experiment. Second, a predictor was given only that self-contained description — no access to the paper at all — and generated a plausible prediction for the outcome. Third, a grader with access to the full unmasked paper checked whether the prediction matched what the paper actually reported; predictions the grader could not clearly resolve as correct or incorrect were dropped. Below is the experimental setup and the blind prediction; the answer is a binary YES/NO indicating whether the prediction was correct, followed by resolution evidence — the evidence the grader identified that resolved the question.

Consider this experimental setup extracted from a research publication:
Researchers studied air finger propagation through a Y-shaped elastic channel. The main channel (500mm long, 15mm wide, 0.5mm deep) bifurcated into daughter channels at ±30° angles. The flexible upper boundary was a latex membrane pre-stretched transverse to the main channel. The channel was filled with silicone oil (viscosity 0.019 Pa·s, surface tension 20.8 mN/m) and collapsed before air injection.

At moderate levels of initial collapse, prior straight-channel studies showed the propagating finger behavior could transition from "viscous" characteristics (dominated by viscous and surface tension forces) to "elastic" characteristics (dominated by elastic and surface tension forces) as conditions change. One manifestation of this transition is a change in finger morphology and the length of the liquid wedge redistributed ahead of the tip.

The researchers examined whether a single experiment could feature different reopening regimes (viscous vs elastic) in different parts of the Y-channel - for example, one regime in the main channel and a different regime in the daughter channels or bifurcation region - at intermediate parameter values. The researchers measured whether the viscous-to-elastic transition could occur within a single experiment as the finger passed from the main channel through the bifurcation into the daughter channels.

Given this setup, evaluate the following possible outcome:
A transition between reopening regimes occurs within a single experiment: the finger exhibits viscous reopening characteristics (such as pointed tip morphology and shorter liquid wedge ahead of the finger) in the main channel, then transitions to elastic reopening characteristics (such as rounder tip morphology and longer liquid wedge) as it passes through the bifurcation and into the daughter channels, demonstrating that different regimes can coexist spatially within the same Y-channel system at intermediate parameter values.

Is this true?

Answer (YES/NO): NO